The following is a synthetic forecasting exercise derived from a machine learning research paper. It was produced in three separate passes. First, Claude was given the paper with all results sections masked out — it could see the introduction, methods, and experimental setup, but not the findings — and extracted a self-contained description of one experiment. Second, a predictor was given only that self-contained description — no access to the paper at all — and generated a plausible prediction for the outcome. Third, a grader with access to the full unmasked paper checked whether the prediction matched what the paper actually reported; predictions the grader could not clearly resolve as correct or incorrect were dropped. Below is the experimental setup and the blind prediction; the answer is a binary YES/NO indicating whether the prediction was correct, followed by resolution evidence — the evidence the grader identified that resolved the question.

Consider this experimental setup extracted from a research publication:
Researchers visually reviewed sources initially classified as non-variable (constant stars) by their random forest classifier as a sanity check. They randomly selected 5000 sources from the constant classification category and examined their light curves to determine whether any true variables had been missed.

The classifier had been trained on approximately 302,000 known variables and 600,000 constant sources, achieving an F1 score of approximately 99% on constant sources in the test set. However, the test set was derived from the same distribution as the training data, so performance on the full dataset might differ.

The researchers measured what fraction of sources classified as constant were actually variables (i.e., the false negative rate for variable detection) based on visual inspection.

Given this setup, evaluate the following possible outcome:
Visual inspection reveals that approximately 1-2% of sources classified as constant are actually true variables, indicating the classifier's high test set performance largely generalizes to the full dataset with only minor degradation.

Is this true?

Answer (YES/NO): NO